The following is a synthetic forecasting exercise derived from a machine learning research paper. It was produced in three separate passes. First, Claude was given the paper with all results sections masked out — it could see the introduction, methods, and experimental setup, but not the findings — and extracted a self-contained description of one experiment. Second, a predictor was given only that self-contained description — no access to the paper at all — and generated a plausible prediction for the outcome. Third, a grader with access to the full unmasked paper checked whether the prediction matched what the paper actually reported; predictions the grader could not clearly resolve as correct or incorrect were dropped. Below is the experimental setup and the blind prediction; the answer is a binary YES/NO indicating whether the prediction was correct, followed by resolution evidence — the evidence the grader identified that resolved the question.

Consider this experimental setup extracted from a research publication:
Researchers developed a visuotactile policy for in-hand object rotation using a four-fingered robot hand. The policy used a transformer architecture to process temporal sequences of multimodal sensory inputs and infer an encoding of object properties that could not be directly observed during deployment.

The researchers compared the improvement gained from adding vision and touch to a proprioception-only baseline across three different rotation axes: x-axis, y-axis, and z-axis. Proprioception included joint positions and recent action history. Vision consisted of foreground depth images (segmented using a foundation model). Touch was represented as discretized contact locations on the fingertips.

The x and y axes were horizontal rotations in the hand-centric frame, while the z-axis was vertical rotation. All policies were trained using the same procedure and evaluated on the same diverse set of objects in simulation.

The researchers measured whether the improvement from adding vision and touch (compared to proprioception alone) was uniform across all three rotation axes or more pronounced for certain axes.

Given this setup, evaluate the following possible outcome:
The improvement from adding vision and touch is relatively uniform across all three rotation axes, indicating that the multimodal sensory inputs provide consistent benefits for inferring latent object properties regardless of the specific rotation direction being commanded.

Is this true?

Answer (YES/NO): NO